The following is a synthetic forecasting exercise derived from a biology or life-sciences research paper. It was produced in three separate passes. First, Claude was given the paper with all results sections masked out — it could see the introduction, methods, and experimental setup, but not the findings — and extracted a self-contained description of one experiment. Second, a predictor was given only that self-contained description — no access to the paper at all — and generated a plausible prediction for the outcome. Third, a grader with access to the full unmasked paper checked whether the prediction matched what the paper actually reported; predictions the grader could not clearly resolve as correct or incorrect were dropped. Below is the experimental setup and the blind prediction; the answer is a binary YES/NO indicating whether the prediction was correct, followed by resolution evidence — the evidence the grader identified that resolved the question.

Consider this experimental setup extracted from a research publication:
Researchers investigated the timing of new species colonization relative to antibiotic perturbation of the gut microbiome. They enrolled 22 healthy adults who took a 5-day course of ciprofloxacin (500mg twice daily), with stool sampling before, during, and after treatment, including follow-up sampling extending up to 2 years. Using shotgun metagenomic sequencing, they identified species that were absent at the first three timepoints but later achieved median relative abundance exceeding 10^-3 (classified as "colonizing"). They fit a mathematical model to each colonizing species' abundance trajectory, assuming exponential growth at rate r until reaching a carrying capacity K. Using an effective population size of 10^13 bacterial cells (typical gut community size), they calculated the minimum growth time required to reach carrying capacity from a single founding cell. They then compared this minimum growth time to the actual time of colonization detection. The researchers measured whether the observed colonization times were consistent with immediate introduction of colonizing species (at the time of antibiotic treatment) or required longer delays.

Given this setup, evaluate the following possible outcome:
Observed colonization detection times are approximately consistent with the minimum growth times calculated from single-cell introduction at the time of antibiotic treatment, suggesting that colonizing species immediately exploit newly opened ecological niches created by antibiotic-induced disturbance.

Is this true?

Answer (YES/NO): NO